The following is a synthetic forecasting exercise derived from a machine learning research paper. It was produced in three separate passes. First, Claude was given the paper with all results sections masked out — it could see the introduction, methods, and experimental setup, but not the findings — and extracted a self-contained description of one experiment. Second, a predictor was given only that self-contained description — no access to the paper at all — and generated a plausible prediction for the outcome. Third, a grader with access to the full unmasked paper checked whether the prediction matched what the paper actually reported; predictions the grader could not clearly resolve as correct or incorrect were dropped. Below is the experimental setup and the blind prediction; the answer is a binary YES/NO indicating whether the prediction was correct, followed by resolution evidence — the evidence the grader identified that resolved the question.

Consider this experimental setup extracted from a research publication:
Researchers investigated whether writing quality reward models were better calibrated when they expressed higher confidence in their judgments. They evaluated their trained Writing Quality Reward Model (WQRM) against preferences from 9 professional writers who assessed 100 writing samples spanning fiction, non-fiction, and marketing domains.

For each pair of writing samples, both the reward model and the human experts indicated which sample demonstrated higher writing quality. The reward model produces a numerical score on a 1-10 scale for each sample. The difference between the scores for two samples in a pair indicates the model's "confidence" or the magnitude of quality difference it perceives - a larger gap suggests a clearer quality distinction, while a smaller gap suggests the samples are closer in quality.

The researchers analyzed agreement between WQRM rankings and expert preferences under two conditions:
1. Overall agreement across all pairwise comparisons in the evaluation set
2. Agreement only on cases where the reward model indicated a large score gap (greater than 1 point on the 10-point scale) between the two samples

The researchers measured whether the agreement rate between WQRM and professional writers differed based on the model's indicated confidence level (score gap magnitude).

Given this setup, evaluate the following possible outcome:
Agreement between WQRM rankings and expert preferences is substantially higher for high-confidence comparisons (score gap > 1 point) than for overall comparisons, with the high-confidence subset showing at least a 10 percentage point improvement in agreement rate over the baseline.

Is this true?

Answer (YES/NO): NO